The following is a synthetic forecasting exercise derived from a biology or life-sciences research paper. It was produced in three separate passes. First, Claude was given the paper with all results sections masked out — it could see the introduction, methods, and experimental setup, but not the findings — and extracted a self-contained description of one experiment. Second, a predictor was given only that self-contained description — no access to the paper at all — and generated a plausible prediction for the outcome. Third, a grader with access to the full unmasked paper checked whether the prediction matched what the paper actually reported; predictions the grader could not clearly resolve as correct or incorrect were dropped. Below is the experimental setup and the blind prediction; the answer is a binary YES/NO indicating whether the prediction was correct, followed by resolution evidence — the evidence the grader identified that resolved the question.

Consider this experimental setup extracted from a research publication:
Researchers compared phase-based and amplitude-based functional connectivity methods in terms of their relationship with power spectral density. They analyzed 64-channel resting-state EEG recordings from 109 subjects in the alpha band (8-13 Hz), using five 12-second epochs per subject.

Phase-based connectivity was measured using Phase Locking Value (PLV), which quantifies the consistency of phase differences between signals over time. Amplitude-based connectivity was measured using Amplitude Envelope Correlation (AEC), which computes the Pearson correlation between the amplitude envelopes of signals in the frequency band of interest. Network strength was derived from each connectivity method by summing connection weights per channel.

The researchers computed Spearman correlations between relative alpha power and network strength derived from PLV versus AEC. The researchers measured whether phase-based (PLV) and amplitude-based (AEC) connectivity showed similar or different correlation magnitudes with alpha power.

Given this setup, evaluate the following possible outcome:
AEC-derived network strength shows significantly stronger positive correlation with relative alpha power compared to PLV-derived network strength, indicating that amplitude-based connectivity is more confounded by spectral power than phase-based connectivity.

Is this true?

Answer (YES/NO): NO